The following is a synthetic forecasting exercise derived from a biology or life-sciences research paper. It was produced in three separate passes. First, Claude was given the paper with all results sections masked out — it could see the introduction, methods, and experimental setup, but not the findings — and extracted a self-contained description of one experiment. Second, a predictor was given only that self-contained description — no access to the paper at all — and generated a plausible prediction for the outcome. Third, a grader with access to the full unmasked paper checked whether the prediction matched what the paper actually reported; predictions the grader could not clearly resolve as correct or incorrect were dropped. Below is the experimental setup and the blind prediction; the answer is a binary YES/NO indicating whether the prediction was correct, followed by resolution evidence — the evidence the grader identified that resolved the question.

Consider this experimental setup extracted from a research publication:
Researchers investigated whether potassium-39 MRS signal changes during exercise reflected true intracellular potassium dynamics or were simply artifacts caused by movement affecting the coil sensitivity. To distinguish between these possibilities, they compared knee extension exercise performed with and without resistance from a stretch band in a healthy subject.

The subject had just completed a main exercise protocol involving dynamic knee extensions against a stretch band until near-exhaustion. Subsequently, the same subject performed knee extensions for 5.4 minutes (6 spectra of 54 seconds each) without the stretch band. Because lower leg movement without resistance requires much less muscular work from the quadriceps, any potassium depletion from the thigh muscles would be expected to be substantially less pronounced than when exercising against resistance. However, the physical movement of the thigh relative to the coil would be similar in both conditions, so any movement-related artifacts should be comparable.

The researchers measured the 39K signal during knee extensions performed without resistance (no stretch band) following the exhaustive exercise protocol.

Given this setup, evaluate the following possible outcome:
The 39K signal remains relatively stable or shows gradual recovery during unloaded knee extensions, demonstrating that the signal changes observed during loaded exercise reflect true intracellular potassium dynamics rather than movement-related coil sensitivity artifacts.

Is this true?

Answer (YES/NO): NO